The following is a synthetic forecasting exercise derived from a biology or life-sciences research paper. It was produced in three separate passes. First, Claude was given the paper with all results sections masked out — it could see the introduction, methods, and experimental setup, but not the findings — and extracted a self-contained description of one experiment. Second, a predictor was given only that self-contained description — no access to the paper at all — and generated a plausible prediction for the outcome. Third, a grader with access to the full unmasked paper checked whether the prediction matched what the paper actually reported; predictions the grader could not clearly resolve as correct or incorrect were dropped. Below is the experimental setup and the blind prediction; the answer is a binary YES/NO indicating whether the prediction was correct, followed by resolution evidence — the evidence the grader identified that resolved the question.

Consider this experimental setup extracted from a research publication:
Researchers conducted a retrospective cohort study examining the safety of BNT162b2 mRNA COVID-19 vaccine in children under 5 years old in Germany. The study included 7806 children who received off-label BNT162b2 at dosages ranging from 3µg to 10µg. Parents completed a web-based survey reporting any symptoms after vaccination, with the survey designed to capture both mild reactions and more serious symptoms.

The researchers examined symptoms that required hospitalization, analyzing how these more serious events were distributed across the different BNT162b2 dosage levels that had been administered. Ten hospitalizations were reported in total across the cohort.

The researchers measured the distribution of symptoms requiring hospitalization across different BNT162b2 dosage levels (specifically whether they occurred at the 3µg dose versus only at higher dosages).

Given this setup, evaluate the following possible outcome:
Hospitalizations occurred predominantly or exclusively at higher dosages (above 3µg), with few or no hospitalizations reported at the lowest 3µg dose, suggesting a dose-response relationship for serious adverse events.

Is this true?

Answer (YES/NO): YES